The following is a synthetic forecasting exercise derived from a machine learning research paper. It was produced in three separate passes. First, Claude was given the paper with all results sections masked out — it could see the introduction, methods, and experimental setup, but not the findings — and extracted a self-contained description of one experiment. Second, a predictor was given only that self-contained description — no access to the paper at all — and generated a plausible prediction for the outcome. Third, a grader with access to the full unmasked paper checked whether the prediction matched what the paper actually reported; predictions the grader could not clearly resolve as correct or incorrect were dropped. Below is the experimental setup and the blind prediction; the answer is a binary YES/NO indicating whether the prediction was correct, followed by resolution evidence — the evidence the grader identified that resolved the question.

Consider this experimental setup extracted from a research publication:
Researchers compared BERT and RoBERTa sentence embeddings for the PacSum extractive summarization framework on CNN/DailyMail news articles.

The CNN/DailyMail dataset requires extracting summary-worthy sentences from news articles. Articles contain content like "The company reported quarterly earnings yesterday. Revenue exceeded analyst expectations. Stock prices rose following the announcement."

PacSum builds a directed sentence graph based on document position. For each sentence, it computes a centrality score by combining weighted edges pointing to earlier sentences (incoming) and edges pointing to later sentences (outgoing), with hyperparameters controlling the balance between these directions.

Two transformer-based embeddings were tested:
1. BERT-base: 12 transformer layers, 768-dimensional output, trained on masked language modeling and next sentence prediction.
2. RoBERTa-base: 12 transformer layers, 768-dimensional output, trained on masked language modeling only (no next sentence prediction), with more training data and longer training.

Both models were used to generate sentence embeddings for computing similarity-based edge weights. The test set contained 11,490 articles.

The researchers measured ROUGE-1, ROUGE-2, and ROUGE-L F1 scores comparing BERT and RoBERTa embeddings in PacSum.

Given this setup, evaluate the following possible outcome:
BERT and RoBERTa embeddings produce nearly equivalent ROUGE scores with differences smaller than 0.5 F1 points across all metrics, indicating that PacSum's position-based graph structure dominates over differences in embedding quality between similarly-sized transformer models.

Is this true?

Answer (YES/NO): YES